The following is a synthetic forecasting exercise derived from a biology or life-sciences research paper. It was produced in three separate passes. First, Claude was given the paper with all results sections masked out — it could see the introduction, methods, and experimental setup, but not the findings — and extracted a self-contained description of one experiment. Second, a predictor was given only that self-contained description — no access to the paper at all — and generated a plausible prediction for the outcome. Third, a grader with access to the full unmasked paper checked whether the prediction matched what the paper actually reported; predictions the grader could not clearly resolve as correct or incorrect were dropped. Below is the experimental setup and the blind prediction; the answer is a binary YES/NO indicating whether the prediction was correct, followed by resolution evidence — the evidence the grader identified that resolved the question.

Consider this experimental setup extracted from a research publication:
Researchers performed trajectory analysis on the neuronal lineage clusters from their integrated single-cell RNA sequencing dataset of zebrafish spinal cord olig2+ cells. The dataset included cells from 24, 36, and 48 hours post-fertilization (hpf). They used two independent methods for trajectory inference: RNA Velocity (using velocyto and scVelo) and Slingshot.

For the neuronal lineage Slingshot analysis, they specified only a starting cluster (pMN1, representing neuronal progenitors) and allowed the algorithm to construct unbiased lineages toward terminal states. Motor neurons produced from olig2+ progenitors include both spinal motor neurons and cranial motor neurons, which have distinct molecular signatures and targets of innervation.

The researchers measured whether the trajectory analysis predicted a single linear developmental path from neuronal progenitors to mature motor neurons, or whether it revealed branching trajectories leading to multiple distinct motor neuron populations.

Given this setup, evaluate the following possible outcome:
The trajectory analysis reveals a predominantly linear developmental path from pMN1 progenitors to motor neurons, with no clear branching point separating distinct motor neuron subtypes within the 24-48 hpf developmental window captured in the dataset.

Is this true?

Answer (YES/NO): NO